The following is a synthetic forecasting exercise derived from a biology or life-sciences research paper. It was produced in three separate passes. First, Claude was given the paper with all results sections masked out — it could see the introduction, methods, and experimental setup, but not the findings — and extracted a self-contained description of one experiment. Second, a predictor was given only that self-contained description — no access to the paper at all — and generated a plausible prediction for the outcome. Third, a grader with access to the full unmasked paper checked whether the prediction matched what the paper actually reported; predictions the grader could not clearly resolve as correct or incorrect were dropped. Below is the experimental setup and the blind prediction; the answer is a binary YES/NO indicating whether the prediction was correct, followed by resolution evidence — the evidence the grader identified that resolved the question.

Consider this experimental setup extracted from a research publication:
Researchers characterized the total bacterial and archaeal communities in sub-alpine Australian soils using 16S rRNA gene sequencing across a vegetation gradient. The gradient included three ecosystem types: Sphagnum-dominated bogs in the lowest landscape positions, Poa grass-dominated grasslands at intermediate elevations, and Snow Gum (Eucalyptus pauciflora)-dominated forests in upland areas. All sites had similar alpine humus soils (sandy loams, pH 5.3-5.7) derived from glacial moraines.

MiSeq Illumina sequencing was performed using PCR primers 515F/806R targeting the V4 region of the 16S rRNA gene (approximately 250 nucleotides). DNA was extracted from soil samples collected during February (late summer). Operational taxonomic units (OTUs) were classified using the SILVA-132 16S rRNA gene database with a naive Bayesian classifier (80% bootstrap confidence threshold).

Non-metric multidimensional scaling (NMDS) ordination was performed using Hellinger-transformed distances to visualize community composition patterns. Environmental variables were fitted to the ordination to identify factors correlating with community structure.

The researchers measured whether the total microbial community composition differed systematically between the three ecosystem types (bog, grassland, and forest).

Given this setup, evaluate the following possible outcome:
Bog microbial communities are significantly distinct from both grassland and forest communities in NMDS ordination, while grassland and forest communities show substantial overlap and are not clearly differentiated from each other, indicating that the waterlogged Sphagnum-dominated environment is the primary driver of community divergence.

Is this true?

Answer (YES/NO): NO